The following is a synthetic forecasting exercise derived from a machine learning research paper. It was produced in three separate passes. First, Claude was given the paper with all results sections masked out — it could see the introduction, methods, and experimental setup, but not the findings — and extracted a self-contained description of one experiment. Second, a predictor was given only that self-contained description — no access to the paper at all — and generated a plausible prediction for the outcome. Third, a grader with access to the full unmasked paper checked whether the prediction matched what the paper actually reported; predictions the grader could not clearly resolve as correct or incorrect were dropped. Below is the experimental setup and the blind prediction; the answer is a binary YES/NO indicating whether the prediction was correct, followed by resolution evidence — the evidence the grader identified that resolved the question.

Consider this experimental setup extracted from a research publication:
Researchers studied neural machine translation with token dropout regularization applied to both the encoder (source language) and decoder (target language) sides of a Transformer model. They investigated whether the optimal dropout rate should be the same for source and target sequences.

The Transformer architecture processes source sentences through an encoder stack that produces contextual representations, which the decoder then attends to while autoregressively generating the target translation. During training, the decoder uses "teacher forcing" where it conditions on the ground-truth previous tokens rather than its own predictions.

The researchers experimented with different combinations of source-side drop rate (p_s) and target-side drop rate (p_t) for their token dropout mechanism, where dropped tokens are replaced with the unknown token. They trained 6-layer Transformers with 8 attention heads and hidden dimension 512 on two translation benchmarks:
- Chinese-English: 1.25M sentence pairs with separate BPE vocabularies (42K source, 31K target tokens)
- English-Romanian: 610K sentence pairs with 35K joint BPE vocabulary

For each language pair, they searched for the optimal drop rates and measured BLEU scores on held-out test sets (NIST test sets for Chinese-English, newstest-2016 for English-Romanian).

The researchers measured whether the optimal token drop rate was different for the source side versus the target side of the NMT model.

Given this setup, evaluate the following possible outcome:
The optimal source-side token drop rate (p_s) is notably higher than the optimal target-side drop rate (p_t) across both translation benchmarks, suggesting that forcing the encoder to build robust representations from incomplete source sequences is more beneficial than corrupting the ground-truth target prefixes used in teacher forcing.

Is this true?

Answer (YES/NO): NO